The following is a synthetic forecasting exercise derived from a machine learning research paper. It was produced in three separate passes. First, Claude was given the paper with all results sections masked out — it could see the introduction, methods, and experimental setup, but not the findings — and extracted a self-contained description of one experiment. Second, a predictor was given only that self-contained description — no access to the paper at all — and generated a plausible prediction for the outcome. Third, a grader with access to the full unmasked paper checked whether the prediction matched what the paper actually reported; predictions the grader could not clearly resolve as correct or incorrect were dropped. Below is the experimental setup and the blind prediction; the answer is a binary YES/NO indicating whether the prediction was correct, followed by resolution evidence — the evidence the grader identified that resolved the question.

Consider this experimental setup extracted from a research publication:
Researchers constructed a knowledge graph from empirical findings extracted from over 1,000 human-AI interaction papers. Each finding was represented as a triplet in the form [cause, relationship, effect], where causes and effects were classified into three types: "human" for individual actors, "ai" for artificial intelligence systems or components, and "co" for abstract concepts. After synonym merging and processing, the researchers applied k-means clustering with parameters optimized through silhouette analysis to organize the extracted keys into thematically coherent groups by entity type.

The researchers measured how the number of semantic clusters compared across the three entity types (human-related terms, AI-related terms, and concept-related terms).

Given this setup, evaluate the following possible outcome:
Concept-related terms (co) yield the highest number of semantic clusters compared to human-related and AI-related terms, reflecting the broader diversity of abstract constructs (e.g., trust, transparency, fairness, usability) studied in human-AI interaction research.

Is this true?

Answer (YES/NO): NO